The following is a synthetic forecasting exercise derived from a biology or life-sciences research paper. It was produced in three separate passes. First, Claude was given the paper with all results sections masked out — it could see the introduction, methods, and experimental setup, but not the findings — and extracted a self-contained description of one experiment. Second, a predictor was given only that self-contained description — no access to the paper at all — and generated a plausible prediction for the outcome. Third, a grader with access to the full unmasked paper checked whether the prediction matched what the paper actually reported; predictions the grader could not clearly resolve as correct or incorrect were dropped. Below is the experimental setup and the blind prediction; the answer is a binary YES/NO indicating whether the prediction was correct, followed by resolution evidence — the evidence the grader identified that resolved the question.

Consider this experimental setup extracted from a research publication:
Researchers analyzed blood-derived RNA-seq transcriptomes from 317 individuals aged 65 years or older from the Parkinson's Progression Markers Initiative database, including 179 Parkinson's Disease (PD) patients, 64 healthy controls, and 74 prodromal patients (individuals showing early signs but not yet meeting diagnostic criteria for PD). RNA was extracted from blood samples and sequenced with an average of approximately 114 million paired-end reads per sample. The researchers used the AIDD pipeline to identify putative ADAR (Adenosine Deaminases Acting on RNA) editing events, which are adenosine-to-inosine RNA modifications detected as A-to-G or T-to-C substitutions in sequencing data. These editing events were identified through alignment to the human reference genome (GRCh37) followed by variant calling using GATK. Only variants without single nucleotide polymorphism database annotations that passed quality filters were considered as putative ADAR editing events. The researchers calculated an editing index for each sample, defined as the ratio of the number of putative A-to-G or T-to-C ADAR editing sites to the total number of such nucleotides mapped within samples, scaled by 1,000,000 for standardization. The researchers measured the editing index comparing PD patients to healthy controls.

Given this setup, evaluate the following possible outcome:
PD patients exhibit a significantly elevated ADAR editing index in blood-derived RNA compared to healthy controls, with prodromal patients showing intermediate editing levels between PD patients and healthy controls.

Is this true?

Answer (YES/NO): NO